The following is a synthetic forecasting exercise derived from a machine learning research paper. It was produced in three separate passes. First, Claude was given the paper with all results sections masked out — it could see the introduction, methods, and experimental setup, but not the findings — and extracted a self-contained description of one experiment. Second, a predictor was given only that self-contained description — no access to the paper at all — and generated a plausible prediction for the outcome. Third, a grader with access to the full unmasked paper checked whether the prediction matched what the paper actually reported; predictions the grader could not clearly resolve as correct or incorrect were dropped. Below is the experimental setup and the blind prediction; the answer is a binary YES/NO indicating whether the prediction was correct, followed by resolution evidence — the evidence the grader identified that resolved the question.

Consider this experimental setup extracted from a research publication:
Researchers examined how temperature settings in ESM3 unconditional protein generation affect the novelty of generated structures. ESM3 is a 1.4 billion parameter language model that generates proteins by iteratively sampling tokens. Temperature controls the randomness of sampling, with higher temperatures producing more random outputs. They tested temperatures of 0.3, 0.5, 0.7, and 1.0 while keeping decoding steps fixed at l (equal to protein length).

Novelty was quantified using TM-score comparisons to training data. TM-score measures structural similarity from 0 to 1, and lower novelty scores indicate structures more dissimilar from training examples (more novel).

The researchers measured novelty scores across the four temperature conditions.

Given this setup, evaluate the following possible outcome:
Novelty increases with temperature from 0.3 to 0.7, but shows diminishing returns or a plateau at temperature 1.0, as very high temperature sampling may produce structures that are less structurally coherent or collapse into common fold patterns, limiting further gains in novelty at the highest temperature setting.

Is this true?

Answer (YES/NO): YES